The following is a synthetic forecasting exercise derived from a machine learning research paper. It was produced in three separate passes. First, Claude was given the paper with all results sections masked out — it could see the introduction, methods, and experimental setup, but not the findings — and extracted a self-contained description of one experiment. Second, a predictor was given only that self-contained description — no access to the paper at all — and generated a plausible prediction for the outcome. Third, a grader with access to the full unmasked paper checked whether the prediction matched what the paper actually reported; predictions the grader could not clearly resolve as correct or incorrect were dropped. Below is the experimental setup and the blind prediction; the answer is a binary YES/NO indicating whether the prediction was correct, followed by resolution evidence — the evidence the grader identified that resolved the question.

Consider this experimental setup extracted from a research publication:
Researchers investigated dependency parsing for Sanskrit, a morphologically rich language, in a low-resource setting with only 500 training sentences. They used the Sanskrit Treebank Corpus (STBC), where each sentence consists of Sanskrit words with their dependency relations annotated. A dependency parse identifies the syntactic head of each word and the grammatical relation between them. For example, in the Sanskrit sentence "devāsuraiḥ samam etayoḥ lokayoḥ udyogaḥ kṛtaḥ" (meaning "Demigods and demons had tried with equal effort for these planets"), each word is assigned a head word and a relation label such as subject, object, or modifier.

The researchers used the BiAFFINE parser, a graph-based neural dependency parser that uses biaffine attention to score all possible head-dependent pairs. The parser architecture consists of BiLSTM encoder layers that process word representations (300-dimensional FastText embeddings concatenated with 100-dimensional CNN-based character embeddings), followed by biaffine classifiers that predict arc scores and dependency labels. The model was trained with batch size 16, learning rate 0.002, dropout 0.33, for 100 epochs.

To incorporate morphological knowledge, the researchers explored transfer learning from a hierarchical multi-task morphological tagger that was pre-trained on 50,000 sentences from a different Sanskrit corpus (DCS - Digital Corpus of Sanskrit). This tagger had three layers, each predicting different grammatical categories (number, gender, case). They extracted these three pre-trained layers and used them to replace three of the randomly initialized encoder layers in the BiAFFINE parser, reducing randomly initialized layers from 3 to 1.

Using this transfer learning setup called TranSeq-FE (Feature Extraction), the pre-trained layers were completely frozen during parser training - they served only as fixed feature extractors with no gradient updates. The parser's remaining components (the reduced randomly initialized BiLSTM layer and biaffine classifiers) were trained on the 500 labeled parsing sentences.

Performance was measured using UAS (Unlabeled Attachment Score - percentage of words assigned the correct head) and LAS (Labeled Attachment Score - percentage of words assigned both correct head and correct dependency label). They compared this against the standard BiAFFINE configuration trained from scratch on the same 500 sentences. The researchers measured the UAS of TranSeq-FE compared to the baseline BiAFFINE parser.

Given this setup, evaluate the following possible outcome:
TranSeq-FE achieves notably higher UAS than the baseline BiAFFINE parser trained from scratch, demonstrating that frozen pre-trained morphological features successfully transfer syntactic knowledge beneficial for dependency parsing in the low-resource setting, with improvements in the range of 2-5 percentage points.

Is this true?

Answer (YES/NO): NO